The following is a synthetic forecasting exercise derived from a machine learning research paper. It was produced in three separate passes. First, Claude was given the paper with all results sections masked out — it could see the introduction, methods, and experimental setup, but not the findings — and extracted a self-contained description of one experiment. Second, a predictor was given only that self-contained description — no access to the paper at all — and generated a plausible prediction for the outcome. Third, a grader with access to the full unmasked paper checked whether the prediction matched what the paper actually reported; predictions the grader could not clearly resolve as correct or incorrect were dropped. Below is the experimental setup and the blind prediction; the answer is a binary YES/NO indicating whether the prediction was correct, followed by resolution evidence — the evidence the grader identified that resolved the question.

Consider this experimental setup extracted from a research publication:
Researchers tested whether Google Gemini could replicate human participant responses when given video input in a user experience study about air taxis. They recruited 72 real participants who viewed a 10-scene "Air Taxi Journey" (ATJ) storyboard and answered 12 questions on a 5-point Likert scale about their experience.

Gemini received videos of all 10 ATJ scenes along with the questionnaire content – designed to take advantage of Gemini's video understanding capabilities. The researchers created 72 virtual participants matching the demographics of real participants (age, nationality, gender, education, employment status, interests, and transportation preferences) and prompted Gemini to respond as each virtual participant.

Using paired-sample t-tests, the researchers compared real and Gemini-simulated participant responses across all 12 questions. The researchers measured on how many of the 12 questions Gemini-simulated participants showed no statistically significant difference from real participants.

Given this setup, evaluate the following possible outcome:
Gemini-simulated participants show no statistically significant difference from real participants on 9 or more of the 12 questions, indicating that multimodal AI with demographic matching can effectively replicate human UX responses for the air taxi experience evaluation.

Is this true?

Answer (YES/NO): NO